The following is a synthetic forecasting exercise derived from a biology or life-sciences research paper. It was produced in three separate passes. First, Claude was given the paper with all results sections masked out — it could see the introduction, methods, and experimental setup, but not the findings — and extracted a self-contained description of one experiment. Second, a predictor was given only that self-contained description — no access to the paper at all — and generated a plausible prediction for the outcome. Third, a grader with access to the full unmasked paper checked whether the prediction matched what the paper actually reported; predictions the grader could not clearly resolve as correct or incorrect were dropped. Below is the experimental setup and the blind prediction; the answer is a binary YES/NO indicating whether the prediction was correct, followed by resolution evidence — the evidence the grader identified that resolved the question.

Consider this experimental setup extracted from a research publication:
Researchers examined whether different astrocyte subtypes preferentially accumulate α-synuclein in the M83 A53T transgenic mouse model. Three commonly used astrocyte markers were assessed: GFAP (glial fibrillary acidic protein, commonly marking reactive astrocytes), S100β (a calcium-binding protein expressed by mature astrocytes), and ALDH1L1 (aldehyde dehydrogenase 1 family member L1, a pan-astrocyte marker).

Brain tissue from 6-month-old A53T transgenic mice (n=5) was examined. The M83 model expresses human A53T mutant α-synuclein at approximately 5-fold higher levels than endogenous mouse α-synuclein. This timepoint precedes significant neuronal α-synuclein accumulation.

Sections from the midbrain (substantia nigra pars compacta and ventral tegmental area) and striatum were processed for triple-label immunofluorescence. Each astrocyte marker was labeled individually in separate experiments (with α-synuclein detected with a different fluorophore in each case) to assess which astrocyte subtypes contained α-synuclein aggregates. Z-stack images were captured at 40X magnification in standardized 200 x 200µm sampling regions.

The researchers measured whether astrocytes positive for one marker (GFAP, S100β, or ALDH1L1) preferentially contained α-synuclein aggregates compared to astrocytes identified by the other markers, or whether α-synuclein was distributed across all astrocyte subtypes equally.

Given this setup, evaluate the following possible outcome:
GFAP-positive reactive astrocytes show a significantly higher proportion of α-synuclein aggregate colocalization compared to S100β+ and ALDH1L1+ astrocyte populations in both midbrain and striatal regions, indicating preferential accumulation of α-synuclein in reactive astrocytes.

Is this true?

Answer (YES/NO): NO